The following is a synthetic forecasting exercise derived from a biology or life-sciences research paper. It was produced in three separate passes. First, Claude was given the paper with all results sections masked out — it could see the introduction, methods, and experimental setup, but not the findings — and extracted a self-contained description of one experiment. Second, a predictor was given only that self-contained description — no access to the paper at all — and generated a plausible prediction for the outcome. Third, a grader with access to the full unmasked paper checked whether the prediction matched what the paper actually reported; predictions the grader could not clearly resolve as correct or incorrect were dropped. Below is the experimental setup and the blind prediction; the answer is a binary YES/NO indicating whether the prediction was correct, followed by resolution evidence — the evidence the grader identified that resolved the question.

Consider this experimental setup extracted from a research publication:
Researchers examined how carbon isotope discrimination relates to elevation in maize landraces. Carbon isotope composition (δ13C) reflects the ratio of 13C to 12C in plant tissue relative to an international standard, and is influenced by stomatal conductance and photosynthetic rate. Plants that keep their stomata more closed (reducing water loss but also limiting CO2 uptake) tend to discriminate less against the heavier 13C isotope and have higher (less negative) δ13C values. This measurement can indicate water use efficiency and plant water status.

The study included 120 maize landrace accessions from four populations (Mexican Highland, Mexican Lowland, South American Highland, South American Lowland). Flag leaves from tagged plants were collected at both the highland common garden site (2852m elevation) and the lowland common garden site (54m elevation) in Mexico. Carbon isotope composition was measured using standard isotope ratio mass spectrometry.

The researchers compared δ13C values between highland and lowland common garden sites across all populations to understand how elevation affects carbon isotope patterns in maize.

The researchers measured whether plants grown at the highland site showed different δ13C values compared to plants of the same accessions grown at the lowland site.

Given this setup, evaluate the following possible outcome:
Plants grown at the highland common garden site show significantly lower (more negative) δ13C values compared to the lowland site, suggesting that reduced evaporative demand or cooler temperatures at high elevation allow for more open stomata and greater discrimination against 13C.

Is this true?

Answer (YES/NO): NO